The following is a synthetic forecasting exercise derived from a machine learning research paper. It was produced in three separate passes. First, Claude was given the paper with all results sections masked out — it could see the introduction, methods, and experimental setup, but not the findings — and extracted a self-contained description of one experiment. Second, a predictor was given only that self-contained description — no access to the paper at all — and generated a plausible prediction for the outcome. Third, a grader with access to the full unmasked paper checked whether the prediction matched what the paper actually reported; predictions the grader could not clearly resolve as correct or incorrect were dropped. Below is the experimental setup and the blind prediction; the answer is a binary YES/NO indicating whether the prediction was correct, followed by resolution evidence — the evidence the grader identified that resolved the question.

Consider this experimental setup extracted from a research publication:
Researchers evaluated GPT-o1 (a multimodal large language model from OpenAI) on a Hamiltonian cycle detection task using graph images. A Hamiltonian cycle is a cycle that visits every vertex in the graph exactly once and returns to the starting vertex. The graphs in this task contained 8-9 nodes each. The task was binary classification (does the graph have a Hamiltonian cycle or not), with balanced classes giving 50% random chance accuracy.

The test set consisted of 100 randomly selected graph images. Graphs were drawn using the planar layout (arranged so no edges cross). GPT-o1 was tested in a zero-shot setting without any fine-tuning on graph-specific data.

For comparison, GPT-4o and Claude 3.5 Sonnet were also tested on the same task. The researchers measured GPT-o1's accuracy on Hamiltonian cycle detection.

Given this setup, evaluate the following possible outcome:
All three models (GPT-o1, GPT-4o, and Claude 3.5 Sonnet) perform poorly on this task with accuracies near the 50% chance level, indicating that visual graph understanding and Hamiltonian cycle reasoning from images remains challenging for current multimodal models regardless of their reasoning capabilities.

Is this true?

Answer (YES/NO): NO